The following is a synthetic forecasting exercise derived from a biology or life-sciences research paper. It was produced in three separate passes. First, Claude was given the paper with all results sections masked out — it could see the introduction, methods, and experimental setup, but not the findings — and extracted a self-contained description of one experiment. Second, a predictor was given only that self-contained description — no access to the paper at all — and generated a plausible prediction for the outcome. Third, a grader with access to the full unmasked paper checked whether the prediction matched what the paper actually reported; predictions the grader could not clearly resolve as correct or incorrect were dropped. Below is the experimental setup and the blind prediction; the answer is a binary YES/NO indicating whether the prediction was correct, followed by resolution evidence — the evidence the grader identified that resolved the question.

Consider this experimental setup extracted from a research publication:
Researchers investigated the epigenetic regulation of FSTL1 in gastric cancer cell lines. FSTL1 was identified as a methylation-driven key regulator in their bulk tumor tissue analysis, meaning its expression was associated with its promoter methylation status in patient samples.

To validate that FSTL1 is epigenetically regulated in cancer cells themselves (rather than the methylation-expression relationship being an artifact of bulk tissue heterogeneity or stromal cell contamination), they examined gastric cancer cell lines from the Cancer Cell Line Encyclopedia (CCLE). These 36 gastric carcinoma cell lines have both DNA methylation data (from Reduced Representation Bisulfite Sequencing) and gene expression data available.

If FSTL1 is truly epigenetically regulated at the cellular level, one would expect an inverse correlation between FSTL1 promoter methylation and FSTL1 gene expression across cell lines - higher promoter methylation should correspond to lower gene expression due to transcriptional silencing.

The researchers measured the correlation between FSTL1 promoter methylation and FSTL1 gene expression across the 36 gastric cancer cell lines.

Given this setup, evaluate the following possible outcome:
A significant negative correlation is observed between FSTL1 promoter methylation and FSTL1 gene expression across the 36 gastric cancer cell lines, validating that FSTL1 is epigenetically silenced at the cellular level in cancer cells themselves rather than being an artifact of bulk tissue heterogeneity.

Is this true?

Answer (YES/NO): YES